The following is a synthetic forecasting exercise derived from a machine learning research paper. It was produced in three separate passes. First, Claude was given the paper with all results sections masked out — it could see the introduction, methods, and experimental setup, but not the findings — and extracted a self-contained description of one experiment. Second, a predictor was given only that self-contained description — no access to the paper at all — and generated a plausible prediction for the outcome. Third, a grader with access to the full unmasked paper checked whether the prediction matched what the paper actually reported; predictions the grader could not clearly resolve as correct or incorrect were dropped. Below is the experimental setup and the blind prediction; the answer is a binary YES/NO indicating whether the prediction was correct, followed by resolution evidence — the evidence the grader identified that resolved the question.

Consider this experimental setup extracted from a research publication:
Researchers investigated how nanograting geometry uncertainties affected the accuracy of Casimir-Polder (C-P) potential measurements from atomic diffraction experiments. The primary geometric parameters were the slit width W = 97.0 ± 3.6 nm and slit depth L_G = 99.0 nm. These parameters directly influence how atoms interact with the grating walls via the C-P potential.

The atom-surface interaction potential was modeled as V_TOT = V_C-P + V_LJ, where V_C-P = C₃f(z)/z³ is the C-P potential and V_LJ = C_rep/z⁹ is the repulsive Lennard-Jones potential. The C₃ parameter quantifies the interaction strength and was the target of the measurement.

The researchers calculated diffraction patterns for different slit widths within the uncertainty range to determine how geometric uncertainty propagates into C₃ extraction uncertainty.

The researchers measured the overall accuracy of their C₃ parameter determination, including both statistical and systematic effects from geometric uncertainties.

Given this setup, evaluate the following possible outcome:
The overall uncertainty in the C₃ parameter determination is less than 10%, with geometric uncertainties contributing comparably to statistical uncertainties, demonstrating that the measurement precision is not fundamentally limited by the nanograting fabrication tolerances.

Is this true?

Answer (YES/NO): NO